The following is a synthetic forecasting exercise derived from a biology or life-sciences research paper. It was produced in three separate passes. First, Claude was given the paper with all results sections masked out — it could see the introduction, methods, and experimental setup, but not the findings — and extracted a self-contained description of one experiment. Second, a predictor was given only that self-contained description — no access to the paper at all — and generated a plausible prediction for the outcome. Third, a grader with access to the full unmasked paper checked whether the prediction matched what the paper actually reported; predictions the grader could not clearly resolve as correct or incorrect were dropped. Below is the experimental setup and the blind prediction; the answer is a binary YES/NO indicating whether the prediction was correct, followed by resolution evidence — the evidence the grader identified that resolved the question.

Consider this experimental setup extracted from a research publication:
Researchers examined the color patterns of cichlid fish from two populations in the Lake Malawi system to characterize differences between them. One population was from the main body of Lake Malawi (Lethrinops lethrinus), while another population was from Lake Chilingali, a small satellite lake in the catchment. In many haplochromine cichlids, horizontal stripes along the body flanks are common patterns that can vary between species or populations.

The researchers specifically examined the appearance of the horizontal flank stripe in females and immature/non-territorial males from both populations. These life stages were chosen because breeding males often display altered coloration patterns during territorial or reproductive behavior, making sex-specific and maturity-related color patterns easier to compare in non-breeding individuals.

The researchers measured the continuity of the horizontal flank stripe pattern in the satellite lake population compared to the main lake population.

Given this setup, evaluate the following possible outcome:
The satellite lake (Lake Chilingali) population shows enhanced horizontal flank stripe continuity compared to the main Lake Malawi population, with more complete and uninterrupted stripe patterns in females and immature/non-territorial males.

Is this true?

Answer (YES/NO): NO